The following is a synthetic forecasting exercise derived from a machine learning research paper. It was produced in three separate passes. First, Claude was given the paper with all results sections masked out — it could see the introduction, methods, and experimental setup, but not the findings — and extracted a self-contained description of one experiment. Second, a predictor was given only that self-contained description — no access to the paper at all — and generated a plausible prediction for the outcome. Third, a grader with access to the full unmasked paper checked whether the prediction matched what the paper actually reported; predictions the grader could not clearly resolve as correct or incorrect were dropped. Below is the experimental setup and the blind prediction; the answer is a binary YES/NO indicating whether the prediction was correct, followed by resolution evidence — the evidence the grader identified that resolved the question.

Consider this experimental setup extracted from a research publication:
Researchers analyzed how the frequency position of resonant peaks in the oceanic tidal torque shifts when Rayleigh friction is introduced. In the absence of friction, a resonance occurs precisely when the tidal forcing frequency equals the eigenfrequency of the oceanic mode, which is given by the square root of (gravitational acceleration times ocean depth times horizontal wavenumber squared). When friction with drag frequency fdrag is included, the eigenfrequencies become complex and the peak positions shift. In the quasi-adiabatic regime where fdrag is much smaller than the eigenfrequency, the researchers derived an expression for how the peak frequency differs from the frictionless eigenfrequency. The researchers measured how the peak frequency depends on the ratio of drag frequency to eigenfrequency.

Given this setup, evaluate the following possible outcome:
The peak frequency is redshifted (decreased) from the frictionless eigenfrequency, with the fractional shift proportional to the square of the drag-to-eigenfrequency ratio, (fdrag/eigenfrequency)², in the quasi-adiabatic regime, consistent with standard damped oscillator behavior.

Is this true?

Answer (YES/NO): YES